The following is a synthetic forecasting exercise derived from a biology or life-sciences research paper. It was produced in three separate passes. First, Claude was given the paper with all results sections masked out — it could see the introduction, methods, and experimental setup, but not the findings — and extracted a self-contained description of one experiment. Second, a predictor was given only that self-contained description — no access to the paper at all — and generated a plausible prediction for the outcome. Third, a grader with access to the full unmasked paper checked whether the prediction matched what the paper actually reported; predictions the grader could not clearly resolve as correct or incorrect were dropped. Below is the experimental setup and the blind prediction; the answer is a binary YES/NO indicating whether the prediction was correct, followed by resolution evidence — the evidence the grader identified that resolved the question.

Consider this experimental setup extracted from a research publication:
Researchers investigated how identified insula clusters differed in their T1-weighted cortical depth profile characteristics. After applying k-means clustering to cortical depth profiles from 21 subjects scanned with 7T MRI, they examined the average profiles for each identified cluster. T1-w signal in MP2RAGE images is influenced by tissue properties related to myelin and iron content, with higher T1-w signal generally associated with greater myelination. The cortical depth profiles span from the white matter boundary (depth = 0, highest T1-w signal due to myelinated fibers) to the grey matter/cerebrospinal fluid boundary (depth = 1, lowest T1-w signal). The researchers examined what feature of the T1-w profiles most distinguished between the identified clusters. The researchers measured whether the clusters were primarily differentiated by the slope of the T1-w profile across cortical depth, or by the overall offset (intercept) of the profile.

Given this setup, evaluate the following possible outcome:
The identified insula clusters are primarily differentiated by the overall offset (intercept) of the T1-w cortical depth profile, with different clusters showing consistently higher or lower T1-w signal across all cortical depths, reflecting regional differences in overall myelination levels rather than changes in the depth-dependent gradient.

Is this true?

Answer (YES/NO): YES